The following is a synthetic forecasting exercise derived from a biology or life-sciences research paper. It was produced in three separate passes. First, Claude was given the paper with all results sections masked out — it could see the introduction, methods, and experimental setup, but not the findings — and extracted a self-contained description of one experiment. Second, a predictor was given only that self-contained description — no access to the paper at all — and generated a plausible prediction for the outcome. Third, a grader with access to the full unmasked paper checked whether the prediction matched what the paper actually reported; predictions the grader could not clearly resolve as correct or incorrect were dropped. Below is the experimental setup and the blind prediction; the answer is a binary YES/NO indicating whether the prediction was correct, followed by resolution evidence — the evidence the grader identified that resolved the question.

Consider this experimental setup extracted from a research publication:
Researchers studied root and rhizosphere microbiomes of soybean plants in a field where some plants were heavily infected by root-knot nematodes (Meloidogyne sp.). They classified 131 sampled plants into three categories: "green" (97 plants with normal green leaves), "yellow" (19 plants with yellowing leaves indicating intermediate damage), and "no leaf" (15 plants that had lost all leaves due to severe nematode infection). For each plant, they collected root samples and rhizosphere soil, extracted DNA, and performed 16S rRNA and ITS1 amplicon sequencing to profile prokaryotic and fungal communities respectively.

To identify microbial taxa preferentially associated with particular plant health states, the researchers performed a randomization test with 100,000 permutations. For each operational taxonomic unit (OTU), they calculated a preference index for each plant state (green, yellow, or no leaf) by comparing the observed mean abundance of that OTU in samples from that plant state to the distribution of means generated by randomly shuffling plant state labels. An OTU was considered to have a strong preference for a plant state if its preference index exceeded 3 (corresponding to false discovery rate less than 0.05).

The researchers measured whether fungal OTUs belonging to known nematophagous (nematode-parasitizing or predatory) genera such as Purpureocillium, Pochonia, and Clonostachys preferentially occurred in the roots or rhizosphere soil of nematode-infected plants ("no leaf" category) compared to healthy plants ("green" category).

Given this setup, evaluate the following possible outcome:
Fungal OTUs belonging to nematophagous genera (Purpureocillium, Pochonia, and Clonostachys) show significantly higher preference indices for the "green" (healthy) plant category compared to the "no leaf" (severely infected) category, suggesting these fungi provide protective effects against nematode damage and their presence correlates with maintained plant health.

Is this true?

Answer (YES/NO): NO